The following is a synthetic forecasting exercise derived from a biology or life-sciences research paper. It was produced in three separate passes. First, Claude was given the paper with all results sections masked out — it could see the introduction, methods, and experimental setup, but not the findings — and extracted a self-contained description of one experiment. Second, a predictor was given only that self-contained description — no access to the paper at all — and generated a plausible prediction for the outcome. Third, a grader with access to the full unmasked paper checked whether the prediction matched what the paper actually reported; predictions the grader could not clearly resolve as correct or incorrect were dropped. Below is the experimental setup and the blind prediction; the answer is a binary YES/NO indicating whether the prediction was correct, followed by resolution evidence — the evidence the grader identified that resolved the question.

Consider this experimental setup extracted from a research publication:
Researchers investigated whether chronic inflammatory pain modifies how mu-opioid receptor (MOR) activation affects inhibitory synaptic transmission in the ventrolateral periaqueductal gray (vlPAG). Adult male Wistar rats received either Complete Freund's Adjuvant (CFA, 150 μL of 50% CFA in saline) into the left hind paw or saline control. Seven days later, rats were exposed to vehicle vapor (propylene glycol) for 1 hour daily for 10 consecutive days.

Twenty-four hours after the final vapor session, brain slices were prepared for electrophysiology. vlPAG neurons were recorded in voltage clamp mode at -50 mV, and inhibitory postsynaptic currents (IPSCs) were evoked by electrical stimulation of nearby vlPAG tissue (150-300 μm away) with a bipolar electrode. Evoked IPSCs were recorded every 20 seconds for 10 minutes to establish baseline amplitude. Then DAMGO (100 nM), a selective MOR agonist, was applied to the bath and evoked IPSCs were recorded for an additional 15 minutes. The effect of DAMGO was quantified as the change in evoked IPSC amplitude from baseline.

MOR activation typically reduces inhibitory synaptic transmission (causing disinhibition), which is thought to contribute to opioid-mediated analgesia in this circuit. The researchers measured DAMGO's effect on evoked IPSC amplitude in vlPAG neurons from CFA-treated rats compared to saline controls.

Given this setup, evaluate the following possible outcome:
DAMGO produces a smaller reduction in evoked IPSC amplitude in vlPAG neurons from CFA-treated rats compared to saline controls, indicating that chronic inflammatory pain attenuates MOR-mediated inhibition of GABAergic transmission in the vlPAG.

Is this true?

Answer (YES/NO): NO